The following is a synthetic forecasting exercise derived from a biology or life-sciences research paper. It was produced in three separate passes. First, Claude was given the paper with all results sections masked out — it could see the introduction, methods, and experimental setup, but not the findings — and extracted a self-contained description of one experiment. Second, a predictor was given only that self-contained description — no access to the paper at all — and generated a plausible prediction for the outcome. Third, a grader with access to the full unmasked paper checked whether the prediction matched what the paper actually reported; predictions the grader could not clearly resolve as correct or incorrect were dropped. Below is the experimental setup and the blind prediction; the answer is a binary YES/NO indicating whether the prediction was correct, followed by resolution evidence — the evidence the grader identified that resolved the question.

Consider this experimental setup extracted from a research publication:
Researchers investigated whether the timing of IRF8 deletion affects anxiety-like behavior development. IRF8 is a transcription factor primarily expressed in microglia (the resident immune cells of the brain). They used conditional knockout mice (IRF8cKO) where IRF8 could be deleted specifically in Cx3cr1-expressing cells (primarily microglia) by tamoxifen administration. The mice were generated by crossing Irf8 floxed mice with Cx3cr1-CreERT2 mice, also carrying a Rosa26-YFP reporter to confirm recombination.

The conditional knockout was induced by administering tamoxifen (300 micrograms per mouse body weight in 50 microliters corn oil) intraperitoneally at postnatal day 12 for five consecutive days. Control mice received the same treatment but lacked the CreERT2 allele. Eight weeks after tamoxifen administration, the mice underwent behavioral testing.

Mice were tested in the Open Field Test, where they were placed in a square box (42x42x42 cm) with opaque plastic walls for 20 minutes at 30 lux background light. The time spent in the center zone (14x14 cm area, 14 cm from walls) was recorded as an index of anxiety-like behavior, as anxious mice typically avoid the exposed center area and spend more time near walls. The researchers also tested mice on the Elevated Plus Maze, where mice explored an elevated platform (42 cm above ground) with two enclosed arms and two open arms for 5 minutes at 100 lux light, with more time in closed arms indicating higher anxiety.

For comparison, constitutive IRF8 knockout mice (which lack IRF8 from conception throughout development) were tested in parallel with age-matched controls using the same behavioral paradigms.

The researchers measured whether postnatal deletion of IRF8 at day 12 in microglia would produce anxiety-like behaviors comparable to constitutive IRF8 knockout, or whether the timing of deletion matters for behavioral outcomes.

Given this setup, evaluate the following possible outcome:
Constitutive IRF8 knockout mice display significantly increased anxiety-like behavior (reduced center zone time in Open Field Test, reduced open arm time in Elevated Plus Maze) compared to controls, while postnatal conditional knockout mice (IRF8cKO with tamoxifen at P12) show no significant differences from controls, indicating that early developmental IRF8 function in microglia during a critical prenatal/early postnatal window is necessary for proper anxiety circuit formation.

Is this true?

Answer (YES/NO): YES